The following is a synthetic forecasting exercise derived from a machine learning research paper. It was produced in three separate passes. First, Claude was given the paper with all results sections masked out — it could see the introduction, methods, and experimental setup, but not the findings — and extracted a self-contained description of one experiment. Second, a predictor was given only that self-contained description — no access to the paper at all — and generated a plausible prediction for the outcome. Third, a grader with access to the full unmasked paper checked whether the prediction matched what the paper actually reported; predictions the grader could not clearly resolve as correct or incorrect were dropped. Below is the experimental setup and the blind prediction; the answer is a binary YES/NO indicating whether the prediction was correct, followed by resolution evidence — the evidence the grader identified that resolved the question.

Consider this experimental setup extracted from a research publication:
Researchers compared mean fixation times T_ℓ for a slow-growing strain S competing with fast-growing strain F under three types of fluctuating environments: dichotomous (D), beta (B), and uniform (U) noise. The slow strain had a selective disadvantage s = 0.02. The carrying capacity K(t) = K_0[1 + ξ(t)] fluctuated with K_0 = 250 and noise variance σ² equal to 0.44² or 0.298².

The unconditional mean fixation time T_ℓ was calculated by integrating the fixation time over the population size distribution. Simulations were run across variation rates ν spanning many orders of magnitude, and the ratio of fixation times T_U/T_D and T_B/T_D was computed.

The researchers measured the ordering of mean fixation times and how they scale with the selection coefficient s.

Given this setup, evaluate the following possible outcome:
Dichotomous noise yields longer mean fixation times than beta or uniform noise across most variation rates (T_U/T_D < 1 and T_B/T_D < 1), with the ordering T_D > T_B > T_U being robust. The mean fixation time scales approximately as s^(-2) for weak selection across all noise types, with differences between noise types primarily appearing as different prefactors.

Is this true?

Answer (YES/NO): NO